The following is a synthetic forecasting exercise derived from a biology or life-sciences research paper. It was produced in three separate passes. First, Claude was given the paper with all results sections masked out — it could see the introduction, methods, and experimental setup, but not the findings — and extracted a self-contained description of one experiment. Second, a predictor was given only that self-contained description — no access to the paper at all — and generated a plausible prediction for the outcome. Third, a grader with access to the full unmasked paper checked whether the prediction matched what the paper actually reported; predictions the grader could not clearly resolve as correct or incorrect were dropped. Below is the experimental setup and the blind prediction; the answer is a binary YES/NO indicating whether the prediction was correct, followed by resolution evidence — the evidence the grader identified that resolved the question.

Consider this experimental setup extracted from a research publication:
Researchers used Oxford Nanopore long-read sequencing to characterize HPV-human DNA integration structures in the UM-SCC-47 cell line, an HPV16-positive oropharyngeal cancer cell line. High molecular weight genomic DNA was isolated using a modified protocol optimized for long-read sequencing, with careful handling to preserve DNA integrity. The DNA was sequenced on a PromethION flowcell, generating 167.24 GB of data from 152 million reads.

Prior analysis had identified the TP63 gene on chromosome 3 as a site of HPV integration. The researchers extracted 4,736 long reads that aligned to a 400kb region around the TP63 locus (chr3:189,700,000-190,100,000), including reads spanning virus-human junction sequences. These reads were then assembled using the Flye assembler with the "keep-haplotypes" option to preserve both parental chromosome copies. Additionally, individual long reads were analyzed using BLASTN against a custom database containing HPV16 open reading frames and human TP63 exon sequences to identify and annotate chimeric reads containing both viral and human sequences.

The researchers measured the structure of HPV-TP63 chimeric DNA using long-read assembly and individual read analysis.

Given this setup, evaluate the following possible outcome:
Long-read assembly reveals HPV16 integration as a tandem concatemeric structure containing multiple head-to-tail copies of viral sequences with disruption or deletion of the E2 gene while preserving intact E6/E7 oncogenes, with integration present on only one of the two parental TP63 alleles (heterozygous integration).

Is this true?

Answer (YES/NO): NO